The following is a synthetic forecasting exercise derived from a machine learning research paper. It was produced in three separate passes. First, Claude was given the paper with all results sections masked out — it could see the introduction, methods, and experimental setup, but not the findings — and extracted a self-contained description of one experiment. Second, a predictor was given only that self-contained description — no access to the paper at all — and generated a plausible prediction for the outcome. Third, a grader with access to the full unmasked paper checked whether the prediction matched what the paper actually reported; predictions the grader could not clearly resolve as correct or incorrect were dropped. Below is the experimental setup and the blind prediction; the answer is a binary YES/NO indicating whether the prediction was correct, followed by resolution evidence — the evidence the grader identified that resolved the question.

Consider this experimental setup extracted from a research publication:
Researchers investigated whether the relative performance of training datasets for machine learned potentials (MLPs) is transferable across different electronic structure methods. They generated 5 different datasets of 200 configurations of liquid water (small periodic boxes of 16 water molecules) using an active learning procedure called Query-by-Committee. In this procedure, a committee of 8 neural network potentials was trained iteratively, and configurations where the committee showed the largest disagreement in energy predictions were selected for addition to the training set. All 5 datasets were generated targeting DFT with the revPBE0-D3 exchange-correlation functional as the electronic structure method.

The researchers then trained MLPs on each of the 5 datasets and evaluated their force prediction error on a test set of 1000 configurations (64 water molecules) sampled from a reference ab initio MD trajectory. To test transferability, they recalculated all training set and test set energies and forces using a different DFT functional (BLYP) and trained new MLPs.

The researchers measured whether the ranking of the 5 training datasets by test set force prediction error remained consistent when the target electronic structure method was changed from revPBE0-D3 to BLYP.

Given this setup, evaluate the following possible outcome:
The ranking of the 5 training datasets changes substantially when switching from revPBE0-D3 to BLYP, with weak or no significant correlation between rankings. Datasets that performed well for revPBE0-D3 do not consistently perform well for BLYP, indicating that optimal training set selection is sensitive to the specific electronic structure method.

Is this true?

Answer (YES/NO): NO